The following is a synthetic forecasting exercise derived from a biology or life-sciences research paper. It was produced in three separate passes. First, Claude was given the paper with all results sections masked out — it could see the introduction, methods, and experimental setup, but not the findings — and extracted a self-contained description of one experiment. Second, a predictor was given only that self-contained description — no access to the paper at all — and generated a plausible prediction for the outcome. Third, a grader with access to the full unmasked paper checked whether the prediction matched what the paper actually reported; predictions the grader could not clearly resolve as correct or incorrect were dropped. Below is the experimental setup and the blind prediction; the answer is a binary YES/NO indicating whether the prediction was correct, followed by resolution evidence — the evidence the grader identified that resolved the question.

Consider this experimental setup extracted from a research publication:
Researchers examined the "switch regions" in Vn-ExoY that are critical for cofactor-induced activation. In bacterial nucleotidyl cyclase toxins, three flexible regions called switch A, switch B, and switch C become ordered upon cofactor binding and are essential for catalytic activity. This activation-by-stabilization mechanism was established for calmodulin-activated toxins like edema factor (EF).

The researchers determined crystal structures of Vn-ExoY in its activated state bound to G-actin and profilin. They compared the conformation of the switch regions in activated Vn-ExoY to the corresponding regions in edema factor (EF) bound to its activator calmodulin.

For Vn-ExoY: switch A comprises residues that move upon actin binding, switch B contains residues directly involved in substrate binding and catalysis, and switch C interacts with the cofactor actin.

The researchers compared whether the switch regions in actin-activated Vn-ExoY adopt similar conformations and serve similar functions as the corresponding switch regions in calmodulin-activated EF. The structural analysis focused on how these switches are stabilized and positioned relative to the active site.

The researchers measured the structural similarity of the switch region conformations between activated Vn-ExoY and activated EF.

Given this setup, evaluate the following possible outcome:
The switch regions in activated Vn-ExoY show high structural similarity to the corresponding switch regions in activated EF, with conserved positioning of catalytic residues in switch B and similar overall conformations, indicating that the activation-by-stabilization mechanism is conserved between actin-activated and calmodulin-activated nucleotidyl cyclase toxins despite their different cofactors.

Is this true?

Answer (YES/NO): NO